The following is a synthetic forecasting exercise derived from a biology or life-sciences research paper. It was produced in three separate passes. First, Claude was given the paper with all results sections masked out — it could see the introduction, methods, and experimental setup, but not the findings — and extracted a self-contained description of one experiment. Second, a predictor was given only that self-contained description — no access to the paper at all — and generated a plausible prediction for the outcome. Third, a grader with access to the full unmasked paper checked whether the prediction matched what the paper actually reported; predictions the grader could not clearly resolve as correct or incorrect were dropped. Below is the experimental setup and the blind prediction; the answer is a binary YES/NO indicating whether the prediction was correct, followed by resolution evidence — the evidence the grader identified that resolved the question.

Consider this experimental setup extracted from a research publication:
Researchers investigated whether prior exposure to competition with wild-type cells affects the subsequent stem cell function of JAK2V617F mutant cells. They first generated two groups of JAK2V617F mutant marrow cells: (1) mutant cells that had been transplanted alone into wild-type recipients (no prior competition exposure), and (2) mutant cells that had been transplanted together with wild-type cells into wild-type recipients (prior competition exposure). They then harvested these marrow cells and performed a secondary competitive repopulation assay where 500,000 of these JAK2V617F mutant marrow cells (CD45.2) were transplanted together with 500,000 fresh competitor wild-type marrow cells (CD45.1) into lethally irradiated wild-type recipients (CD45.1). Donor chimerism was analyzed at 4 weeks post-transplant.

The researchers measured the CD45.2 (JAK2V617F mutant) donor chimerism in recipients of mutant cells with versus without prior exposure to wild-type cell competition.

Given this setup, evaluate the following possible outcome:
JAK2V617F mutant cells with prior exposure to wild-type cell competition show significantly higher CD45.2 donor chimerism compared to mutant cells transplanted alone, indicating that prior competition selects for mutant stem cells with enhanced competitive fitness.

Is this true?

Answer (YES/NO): NO